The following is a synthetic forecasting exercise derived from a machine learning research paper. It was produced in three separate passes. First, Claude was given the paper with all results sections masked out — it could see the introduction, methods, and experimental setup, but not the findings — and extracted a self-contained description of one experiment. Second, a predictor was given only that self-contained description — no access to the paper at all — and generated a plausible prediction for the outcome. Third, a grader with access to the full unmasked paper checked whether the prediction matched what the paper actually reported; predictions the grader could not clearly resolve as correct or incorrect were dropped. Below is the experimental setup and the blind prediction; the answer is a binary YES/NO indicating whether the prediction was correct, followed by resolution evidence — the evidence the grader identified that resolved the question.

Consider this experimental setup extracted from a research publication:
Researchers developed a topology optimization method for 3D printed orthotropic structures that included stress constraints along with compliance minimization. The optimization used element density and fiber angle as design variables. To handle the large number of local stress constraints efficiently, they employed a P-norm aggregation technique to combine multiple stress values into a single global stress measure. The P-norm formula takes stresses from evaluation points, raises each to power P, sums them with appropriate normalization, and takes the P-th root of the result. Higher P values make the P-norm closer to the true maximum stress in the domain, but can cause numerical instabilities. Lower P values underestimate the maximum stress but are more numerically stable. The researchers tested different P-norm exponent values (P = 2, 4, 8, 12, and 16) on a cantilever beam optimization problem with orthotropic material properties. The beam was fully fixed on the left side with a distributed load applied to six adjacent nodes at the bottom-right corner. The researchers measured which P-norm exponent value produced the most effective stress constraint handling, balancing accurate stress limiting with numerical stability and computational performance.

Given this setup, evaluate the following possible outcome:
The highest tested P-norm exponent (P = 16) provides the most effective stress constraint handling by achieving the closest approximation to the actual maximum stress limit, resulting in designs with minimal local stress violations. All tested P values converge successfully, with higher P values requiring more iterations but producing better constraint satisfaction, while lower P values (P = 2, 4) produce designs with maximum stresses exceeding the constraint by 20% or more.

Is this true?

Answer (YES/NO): NO